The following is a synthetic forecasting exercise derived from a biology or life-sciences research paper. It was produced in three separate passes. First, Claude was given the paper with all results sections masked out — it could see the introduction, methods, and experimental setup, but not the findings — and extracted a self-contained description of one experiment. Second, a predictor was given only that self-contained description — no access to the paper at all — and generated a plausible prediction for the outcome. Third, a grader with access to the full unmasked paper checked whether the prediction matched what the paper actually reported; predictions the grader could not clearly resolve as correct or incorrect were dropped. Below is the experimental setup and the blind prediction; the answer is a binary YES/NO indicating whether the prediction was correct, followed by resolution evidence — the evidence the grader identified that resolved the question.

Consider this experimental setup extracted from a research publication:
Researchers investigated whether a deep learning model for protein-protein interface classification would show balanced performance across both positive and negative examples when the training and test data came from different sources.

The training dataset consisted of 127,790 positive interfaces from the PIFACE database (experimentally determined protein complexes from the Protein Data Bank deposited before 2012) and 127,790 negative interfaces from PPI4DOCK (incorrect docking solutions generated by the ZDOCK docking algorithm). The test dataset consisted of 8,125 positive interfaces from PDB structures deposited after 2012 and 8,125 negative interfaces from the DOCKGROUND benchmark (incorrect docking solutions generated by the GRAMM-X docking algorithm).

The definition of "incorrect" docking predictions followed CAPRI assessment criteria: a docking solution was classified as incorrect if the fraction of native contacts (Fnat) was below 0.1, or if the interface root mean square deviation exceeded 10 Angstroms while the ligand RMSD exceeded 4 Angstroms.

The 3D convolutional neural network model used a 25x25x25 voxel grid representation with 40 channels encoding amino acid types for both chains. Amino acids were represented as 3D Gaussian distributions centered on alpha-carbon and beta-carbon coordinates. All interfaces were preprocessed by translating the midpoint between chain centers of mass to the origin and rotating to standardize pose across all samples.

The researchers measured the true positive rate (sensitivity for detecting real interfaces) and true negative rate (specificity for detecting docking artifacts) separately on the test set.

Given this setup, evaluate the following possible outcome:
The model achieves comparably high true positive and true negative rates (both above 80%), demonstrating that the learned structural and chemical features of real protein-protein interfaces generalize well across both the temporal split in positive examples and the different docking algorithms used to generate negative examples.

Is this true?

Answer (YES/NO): NO